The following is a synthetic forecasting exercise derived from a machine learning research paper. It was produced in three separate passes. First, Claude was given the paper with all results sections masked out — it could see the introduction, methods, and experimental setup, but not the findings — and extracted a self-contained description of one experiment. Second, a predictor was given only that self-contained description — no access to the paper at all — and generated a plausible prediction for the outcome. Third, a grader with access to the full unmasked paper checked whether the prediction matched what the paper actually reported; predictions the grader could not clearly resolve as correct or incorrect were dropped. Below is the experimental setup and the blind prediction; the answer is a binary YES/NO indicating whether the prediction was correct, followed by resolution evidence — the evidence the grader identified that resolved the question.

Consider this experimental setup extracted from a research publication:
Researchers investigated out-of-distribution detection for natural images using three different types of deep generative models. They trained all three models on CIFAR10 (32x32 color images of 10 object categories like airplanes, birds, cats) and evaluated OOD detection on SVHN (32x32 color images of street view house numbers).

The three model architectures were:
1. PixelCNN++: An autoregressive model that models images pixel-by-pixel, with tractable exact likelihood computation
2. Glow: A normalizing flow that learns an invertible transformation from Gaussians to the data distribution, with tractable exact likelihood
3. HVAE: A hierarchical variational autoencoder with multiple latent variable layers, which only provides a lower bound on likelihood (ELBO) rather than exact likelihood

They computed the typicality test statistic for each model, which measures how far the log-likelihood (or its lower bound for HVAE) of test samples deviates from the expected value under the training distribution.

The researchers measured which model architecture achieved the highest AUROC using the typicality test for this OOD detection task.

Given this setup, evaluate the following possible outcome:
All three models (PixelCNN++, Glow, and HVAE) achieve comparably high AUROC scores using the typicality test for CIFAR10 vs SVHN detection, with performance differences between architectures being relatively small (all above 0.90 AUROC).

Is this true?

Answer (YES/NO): NO